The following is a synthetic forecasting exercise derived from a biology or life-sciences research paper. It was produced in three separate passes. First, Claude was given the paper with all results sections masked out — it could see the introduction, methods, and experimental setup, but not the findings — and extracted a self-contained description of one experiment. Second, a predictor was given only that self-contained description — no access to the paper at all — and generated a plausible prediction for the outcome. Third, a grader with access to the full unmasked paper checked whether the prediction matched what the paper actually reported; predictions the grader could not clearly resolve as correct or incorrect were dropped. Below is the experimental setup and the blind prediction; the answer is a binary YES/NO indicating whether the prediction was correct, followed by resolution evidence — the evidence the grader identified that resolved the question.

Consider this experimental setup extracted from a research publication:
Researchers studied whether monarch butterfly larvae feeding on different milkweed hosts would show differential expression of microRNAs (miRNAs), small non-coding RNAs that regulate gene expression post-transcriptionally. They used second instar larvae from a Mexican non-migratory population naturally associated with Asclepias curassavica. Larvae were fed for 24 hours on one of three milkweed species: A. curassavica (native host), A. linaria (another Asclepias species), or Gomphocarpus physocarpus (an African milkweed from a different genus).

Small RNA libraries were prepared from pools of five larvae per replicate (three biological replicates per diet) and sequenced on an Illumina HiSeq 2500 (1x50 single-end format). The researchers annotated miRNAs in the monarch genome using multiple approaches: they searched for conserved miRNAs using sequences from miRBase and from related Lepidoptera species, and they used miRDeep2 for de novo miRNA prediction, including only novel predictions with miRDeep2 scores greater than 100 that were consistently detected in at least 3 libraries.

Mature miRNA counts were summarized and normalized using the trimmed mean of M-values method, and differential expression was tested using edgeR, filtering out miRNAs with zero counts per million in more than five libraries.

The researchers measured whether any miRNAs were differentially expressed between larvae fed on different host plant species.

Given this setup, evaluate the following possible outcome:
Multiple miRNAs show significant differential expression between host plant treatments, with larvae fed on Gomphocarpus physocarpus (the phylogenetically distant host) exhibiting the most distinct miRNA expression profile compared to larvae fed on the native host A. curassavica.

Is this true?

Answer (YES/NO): YES